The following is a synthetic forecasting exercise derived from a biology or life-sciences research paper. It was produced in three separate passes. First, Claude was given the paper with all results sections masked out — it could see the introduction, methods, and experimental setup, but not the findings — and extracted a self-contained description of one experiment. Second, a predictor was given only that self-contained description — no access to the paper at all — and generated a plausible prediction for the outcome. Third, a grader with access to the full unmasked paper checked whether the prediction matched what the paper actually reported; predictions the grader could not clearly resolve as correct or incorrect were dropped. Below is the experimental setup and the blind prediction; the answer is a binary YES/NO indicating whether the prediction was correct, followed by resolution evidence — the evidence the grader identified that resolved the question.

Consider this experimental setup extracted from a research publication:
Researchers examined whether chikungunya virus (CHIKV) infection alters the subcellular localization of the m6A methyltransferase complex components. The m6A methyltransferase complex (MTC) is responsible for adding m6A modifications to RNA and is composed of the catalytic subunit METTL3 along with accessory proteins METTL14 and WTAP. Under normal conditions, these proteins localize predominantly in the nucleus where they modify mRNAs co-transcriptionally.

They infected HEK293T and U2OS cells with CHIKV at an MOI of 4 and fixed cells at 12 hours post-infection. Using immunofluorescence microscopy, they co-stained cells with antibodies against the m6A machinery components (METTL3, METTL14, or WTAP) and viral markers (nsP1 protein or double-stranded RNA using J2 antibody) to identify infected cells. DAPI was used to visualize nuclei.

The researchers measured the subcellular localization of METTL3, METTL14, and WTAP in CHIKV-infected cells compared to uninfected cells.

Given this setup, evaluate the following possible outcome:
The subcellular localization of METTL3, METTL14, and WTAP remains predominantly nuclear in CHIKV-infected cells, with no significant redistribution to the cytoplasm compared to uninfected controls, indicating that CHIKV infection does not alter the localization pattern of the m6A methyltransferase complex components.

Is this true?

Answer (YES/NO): YES